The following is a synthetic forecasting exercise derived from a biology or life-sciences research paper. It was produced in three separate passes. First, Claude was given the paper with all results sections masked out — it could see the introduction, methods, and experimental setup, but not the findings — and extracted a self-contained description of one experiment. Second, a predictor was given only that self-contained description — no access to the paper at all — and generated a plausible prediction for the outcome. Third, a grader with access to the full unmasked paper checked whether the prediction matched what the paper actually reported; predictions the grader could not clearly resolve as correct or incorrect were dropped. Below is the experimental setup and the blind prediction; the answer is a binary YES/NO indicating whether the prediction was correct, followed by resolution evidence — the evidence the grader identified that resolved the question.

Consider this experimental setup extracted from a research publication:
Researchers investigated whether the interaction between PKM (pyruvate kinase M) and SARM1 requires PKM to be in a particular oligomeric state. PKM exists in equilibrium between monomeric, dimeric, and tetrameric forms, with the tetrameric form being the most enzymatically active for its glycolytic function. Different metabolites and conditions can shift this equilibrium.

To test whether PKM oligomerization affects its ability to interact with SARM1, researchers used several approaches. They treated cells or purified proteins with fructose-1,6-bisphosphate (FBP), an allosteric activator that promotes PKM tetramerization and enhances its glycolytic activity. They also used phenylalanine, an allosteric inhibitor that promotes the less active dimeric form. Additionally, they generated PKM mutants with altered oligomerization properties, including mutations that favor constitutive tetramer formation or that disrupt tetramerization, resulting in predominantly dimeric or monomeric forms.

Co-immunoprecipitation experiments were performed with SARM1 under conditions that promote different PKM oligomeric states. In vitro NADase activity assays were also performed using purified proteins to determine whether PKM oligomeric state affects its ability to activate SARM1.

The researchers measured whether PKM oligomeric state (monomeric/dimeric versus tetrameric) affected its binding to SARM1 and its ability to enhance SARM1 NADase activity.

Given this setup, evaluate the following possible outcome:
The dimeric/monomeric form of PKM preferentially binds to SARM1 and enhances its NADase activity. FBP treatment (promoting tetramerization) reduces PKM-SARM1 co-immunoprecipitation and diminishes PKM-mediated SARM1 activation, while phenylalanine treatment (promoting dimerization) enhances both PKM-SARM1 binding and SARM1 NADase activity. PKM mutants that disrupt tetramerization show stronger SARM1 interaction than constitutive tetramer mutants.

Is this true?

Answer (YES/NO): NO